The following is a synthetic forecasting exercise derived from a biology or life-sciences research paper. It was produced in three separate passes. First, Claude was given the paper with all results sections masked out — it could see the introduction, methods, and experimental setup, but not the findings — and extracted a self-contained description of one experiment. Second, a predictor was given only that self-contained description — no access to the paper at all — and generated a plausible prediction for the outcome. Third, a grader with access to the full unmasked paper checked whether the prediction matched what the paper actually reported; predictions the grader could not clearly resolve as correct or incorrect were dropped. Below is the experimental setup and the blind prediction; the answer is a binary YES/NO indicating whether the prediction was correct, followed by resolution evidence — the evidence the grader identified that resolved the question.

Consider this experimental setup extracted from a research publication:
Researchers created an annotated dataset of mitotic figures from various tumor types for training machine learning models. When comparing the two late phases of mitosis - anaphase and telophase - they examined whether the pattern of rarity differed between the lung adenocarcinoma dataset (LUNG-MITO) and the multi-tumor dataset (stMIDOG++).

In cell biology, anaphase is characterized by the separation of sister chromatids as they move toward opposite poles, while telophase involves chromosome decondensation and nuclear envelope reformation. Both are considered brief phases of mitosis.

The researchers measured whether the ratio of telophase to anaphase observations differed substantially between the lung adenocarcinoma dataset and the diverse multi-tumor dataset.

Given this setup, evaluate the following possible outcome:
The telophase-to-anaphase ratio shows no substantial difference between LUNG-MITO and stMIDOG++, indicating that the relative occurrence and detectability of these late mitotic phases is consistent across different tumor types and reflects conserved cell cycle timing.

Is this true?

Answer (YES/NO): NO